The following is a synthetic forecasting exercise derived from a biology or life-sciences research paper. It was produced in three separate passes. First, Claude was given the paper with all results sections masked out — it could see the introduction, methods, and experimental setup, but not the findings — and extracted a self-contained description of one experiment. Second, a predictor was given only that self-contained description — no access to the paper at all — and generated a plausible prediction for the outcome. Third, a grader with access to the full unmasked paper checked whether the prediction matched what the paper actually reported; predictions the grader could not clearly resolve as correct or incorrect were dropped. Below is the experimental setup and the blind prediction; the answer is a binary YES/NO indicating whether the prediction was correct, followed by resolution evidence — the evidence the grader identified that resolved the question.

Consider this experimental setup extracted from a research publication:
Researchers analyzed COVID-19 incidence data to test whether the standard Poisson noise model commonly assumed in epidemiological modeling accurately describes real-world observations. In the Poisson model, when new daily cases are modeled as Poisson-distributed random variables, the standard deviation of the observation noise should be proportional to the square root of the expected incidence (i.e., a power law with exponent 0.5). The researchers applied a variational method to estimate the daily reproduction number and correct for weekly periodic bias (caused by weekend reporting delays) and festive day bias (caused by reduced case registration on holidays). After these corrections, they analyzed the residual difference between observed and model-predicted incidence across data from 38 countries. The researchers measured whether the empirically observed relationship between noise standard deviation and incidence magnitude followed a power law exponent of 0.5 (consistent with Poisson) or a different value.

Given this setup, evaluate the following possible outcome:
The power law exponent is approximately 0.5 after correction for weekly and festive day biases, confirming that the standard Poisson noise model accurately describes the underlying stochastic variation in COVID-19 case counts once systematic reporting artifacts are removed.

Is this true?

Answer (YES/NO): NO